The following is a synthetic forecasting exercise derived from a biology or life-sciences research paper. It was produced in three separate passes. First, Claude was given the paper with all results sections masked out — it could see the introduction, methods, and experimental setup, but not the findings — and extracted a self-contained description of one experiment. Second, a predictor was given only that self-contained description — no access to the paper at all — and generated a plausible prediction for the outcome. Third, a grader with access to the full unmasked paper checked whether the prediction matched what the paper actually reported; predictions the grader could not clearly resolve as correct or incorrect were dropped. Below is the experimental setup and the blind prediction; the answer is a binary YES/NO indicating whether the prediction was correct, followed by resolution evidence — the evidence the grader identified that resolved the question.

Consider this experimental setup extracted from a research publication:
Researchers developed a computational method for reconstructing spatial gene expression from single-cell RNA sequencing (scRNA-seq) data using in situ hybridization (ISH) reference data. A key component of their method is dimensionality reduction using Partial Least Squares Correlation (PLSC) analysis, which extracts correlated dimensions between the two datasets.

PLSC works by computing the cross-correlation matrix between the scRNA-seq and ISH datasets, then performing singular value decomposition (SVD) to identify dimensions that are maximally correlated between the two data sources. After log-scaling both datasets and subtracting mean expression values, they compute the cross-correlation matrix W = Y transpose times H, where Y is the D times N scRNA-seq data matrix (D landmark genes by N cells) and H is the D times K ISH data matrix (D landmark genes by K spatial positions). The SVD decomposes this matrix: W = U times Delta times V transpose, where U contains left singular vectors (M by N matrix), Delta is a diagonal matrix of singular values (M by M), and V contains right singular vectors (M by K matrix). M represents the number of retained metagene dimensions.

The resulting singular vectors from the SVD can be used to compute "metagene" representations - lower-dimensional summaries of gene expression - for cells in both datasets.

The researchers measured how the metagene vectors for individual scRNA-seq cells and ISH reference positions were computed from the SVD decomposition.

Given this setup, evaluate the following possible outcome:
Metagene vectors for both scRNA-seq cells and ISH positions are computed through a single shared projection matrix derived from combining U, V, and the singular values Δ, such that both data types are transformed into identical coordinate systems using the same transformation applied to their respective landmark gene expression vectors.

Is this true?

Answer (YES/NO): NO